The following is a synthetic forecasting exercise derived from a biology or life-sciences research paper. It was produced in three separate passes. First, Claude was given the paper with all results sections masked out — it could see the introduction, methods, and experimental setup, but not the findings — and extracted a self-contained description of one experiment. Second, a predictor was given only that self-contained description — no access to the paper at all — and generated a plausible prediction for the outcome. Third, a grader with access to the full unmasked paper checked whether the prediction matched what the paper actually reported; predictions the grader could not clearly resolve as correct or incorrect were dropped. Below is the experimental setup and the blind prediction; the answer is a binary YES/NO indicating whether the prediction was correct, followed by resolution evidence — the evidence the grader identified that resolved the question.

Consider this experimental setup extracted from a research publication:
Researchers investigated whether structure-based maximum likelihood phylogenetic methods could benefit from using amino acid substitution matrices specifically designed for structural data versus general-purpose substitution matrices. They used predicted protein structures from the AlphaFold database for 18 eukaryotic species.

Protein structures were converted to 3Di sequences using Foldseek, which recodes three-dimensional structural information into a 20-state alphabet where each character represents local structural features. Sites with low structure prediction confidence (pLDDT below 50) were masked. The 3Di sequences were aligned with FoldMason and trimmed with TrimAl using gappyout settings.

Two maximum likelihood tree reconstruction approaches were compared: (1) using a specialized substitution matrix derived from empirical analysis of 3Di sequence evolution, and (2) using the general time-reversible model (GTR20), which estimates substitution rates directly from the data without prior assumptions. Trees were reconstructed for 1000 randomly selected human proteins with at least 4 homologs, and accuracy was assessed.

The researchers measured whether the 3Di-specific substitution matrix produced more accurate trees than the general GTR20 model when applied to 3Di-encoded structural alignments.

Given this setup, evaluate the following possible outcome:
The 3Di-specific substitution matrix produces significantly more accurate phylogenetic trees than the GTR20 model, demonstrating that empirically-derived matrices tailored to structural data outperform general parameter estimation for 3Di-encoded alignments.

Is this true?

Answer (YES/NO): NO